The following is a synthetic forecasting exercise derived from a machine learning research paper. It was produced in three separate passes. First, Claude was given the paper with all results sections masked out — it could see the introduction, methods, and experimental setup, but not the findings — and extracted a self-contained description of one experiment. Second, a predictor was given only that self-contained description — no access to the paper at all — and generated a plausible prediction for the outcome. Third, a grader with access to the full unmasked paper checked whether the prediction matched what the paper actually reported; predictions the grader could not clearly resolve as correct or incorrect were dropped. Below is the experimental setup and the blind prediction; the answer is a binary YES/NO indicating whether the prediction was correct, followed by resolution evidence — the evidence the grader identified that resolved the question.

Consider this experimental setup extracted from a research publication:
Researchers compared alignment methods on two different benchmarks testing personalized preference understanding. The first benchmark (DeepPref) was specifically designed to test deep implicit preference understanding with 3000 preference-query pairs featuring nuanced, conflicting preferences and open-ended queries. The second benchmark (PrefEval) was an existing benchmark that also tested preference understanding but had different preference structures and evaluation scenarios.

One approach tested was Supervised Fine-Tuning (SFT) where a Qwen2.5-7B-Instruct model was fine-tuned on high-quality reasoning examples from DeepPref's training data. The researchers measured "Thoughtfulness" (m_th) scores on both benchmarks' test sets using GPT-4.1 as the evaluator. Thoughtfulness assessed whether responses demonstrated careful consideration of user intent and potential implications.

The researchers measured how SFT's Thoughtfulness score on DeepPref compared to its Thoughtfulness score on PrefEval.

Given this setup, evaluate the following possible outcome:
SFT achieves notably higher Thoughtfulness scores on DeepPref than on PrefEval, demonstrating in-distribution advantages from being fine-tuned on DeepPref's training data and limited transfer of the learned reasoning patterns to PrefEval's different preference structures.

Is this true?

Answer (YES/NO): YES